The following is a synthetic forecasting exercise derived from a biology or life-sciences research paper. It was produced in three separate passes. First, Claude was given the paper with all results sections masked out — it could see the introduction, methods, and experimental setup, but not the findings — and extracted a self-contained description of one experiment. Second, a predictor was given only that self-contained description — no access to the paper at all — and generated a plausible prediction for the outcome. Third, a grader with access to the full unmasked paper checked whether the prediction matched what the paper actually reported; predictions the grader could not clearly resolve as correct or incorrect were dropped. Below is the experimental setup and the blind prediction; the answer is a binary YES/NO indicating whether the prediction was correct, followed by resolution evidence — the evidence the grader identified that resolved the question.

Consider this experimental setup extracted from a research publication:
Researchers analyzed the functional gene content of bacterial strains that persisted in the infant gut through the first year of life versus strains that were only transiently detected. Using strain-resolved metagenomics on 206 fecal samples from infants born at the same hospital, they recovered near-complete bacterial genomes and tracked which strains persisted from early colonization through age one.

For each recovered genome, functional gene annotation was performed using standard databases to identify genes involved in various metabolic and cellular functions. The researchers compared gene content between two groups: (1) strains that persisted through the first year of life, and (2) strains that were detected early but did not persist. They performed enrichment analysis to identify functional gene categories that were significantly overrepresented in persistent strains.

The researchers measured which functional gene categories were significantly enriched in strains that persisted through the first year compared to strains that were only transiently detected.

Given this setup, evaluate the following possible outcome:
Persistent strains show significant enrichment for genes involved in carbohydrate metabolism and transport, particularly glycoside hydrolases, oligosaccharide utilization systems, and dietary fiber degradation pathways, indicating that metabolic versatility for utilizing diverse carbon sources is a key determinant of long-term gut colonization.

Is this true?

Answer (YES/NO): YES